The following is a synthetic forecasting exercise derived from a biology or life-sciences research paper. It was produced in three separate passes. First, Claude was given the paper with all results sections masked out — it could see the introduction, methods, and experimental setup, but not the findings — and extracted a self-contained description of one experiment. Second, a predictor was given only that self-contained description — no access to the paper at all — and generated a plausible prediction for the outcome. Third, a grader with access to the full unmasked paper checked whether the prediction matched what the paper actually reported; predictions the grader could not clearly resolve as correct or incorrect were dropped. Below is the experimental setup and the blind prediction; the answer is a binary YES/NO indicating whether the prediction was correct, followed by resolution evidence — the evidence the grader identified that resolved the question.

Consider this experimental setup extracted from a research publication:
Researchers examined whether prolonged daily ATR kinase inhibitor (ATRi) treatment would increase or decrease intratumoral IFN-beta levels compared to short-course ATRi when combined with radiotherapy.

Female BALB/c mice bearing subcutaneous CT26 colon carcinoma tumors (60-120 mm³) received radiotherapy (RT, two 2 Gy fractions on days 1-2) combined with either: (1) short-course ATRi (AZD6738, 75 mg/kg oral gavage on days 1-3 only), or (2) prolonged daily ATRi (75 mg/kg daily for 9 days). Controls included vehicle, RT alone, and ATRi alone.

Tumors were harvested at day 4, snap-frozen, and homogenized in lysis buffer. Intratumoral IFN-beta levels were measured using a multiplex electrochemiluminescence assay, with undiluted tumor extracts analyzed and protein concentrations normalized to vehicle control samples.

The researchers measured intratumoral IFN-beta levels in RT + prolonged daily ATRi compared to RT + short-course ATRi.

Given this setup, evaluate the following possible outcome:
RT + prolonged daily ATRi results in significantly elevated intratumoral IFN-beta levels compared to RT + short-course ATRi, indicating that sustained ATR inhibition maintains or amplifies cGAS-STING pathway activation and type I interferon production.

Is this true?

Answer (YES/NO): NO